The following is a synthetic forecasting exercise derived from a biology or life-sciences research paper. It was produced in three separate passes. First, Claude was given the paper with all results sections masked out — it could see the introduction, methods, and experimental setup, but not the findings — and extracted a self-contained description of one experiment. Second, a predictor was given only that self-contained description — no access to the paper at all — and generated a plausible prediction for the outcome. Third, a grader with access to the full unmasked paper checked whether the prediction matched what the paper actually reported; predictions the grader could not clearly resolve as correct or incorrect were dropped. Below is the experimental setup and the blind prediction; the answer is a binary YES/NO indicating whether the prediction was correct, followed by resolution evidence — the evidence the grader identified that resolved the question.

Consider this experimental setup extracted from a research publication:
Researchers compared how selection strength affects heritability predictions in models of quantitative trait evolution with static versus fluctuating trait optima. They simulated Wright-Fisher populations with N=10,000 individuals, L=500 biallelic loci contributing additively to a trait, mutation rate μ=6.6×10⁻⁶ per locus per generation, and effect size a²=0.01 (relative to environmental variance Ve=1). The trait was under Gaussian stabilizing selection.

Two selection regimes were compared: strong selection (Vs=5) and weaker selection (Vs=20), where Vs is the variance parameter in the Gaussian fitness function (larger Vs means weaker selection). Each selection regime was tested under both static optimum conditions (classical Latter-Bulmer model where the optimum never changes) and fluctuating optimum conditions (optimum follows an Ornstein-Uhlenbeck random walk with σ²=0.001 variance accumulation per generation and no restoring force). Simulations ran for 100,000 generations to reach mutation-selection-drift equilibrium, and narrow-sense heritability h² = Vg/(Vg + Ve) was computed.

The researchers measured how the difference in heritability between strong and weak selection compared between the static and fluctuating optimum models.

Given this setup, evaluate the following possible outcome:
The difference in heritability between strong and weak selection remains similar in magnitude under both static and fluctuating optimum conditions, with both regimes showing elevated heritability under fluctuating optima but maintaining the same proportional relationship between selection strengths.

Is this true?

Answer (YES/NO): NO